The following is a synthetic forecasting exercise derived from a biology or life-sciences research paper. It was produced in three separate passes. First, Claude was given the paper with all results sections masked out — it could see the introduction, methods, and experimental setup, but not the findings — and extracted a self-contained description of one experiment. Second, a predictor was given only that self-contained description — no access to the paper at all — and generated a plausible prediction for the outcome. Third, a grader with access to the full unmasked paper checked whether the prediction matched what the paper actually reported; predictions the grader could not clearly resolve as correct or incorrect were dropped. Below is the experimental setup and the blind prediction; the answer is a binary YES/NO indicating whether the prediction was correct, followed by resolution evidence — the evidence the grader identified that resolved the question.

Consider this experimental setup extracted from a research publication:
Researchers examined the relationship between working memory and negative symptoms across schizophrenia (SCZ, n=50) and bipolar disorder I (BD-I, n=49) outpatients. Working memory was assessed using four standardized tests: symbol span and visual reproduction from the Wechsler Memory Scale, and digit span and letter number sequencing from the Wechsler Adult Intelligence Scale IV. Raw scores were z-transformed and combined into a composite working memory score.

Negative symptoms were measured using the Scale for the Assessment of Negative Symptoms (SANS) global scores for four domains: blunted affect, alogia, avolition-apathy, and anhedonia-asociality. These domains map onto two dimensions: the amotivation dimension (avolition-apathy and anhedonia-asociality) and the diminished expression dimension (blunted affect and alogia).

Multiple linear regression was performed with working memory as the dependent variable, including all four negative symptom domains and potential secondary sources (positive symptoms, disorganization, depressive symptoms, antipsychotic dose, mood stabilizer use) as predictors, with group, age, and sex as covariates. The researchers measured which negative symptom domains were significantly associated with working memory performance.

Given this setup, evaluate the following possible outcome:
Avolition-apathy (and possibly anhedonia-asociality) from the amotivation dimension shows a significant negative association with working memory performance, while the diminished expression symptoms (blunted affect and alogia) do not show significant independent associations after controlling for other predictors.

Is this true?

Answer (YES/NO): YES